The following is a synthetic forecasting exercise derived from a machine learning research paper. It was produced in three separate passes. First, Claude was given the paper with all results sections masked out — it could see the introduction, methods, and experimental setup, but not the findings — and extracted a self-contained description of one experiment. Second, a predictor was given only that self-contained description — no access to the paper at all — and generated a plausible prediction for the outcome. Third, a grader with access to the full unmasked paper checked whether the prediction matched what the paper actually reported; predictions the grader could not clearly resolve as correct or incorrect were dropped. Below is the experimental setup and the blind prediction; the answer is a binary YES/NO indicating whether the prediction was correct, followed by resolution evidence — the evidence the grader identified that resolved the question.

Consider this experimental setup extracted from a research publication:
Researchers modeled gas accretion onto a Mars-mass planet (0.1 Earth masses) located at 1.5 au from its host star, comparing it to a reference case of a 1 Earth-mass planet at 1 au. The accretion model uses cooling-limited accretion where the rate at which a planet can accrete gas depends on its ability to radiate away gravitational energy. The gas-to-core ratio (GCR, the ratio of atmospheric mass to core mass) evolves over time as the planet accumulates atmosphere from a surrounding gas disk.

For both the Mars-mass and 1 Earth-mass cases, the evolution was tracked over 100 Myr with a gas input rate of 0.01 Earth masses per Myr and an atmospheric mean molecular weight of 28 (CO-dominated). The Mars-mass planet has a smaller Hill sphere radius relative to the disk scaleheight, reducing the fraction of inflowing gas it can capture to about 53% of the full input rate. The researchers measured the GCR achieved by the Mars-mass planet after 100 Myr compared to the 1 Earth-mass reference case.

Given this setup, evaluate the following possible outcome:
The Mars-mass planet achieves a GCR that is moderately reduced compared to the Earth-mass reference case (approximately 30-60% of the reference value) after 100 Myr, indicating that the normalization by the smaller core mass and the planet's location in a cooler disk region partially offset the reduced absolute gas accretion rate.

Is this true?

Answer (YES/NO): NO